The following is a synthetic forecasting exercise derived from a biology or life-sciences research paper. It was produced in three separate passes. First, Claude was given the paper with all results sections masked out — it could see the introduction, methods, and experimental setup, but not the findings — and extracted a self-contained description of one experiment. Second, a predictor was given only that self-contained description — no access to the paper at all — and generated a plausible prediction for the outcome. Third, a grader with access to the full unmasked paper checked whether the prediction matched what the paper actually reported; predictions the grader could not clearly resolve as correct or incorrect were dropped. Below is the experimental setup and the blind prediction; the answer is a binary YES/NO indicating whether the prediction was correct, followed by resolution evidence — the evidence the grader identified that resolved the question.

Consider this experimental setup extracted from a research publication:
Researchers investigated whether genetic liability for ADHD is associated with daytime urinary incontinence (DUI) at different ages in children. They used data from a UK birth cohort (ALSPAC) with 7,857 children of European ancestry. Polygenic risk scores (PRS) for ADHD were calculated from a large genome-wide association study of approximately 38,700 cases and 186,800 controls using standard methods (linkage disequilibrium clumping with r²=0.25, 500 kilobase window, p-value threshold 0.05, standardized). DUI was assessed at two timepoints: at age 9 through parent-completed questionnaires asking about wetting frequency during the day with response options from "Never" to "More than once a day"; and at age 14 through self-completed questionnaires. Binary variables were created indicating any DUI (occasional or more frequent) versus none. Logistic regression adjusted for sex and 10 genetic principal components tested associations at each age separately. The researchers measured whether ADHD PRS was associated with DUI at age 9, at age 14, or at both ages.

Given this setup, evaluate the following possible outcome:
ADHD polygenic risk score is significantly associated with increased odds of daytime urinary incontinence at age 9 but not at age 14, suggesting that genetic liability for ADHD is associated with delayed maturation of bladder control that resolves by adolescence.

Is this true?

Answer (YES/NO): YES